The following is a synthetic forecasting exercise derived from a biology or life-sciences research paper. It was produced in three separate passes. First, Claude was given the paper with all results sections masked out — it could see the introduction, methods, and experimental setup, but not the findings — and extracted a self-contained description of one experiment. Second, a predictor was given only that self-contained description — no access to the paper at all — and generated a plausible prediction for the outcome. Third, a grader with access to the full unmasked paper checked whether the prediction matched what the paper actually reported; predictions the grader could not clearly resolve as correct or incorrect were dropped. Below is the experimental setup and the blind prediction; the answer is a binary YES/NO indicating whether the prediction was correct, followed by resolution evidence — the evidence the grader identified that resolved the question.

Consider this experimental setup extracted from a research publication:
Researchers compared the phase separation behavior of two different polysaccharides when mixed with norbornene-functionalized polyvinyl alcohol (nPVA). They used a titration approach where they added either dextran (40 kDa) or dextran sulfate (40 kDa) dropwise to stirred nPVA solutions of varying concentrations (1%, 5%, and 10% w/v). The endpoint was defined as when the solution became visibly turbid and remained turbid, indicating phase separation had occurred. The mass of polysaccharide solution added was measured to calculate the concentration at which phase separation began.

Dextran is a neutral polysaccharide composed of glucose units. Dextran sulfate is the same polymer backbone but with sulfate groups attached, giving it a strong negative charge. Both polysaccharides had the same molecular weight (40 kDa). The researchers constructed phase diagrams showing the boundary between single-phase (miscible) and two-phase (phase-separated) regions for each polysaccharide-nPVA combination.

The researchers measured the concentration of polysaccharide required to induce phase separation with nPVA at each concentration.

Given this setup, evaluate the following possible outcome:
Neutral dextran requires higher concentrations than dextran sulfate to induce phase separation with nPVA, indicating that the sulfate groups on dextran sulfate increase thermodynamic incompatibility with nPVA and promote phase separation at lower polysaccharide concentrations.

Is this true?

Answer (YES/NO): YES